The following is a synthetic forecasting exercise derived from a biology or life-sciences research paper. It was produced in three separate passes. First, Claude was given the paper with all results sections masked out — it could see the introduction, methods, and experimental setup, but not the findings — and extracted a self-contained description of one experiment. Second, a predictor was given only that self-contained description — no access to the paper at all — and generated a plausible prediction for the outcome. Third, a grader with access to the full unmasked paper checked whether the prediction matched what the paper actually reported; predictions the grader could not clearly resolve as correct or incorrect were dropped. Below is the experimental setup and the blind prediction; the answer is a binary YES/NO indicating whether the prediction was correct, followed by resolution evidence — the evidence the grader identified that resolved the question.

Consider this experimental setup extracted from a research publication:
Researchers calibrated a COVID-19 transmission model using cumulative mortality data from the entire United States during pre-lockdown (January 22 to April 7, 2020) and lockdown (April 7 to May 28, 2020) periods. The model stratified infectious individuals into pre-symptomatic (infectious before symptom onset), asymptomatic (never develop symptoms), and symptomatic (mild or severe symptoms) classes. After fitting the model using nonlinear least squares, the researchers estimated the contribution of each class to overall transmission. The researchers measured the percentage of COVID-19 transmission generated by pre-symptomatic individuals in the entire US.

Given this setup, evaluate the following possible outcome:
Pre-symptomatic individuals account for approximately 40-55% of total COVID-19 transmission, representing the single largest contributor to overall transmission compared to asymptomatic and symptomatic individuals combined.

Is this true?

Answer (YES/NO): NO